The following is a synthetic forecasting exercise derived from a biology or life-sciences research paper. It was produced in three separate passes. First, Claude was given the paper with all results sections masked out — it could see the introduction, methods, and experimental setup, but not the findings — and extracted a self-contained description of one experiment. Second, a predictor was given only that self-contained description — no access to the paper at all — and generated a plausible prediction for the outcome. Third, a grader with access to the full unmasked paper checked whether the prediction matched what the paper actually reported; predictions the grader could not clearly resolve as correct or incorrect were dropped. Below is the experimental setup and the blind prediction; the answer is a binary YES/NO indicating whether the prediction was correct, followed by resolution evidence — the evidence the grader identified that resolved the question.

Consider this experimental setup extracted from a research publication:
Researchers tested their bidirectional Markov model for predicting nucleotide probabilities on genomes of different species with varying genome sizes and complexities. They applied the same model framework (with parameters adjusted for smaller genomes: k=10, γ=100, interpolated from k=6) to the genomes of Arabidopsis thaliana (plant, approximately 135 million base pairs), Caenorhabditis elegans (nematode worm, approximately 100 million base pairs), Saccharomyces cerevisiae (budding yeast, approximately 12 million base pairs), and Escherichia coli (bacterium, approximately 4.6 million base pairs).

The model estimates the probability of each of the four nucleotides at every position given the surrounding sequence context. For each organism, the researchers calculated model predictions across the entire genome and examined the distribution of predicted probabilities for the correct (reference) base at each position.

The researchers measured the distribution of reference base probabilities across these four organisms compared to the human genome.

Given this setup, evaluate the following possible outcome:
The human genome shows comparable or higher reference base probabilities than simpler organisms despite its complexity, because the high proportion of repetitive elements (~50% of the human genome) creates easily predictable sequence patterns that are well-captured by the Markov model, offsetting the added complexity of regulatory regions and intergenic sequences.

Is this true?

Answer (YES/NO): YES